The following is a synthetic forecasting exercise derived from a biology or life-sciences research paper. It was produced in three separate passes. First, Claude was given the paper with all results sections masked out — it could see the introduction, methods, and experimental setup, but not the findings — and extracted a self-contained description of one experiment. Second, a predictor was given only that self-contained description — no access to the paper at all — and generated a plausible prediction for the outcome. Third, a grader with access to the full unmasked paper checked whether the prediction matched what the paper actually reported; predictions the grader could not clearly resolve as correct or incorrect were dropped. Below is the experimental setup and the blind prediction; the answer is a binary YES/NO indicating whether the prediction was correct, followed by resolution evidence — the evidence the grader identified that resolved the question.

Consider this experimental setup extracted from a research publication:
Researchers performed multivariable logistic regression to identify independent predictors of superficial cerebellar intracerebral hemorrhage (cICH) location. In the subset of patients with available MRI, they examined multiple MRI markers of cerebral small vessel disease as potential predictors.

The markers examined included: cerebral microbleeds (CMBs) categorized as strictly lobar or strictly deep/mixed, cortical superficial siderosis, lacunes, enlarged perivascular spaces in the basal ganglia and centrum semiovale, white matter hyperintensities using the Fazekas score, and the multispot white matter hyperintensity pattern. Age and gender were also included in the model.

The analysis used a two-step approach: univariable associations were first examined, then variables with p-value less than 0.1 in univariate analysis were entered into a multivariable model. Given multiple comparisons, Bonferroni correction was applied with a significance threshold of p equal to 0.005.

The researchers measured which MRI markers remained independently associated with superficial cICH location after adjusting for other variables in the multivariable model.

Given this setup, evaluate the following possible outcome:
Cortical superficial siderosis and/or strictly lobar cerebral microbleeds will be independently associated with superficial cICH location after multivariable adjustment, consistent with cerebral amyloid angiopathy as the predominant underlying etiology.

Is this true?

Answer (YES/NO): YES